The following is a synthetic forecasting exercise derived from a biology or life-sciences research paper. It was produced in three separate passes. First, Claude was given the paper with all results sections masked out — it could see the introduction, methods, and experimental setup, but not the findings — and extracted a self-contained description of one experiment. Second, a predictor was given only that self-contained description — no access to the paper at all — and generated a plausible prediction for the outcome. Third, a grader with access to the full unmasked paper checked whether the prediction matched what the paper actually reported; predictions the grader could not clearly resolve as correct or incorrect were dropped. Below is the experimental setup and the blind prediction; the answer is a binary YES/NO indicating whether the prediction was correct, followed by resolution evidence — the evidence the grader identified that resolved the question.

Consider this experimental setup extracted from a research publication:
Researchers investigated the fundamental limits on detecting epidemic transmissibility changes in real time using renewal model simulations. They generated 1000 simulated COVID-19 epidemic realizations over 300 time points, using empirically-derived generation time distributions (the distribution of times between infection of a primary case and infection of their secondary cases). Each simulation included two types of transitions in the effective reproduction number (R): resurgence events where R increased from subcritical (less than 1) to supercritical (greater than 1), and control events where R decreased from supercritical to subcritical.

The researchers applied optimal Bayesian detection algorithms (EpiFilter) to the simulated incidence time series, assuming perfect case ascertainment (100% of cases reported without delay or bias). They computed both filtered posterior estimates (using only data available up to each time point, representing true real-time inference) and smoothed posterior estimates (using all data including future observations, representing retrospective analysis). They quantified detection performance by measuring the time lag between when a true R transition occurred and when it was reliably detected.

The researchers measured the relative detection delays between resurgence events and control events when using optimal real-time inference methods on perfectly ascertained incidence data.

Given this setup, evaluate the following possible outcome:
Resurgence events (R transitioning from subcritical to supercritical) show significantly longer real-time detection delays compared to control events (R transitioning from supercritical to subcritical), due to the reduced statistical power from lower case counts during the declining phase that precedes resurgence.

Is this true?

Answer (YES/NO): YES